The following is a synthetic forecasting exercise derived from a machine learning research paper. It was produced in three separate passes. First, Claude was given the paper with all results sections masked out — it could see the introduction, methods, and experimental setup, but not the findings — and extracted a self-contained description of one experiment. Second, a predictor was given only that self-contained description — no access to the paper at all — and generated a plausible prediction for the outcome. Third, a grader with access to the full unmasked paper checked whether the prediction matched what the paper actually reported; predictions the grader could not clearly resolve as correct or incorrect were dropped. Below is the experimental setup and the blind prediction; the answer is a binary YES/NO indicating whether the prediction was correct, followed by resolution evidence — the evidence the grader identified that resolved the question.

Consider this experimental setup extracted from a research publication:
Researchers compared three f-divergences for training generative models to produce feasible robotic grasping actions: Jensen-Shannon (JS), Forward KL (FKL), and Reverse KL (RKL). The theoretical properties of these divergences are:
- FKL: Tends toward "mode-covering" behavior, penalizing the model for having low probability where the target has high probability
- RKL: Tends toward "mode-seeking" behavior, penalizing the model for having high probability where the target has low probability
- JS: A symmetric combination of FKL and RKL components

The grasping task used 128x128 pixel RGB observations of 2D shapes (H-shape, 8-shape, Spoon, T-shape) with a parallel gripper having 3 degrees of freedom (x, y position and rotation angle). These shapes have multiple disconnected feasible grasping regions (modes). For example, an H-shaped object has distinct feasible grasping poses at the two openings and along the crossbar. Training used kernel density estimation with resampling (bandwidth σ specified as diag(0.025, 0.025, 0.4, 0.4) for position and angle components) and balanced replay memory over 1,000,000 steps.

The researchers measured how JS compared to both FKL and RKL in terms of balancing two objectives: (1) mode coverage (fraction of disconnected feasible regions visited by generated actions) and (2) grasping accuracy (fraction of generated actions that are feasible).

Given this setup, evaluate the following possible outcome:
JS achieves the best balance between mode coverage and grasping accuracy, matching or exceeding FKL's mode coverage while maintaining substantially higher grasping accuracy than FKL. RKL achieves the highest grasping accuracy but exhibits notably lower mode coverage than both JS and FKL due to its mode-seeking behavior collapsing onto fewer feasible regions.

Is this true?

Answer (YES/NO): NO